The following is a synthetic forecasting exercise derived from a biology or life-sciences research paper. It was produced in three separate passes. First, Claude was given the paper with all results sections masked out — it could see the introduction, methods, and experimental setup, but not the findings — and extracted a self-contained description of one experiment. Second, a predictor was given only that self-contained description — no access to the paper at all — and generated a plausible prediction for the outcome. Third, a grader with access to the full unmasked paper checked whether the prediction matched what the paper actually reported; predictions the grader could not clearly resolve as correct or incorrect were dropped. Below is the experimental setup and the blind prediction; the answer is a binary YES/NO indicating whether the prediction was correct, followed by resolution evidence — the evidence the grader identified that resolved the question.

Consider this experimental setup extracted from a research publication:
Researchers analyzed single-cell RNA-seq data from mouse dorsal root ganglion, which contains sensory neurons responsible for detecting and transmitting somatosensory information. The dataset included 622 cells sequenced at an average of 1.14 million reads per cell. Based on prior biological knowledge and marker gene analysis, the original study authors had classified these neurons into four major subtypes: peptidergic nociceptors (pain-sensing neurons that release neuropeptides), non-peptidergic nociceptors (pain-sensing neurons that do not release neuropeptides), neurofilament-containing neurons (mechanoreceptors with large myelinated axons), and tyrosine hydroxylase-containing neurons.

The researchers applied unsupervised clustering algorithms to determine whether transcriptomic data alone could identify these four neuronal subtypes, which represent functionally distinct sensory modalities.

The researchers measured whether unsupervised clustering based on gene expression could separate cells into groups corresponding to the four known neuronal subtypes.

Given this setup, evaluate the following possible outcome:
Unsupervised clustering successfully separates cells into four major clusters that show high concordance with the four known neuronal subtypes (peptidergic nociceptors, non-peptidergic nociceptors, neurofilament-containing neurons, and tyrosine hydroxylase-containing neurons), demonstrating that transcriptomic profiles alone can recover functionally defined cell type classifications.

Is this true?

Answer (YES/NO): YES